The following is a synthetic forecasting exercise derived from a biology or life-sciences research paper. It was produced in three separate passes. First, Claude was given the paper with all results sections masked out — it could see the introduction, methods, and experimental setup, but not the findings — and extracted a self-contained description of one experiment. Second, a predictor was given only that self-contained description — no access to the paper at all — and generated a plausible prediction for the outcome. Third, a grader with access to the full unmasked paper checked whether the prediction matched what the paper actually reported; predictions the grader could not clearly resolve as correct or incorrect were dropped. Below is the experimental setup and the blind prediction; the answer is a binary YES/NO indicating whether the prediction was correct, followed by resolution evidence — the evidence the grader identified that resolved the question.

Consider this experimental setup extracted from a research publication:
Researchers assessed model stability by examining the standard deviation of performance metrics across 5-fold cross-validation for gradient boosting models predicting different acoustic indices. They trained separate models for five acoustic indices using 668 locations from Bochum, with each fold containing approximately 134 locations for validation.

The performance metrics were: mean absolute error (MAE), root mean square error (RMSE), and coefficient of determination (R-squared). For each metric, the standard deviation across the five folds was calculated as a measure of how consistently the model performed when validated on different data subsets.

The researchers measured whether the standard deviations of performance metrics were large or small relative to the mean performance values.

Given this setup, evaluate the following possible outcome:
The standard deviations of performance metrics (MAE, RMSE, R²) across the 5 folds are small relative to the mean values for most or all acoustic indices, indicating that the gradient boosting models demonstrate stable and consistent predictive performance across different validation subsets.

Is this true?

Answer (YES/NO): YES